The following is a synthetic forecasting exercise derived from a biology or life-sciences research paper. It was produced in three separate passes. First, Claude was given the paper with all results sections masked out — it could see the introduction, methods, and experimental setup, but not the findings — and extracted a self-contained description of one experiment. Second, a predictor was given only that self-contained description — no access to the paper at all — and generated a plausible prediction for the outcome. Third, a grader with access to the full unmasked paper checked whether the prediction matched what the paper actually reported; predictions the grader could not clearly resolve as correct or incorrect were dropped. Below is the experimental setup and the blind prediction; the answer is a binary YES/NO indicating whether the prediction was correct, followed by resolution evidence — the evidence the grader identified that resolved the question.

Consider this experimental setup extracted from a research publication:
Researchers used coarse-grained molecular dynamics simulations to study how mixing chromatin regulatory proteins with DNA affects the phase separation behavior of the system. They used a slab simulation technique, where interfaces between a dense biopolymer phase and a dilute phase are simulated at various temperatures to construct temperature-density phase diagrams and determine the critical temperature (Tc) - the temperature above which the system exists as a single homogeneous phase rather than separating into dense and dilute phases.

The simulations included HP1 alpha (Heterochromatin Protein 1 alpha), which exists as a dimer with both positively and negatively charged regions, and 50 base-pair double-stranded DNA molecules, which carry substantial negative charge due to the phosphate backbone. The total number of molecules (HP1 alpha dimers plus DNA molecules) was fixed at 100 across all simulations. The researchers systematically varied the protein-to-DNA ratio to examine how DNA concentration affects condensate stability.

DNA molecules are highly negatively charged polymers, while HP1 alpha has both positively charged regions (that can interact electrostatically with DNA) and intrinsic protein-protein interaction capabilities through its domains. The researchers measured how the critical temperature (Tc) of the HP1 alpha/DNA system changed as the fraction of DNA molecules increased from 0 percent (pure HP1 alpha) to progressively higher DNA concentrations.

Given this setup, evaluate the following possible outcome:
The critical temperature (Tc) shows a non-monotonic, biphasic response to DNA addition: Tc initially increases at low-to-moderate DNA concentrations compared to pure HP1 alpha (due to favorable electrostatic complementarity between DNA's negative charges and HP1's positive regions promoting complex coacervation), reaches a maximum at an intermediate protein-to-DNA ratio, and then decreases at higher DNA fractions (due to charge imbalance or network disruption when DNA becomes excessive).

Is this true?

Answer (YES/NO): YES